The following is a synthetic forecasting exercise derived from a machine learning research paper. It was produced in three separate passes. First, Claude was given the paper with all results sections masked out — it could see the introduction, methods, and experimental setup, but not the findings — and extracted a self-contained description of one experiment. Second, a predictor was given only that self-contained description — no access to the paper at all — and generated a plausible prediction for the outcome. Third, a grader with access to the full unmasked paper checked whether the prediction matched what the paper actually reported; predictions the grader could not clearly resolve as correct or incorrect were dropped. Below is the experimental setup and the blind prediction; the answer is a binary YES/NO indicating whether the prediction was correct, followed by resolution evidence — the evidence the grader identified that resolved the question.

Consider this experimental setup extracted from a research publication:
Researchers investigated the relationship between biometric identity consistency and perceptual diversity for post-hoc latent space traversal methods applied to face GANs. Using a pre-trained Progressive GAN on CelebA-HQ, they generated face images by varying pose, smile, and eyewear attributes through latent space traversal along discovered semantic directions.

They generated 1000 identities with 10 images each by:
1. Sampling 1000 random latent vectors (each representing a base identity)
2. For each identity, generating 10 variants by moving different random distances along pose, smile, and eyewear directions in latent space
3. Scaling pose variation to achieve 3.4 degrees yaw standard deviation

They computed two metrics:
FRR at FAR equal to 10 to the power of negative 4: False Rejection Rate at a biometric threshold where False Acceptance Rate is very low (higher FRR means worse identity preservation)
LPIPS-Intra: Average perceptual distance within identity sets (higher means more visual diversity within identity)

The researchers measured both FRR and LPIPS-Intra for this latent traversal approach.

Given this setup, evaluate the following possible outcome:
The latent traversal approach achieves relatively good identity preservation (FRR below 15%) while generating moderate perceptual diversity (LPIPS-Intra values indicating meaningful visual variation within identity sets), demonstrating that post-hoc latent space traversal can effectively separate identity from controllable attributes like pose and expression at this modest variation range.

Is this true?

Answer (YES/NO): NO